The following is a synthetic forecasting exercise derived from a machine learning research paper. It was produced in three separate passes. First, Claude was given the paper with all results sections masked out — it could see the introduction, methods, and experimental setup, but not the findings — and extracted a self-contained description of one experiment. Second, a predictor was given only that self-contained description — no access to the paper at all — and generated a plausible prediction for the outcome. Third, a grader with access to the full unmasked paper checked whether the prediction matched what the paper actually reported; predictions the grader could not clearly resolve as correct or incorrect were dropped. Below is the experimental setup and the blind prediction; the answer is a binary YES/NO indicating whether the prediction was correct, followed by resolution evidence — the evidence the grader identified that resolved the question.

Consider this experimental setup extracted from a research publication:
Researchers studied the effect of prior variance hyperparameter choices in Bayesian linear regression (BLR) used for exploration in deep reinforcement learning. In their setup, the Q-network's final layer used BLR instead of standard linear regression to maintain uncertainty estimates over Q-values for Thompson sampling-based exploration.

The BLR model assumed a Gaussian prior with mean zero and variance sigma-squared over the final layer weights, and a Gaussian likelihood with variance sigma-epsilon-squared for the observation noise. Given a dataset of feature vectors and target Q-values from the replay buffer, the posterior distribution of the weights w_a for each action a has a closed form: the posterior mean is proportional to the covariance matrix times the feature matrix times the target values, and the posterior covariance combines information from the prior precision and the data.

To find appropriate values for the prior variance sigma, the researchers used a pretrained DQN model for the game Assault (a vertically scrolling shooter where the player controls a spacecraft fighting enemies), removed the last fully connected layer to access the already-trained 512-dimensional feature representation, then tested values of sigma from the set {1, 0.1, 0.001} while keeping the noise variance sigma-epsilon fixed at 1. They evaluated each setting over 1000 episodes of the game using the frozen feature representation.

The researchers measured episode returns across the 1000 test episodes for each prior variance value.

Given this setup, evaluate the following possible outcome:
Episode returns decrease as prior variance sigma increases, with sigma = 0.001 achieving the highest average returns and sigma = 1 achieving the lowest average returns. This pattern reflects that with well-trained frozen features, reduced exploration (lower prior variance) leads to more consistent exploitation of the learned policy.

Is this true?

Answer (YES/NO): YES